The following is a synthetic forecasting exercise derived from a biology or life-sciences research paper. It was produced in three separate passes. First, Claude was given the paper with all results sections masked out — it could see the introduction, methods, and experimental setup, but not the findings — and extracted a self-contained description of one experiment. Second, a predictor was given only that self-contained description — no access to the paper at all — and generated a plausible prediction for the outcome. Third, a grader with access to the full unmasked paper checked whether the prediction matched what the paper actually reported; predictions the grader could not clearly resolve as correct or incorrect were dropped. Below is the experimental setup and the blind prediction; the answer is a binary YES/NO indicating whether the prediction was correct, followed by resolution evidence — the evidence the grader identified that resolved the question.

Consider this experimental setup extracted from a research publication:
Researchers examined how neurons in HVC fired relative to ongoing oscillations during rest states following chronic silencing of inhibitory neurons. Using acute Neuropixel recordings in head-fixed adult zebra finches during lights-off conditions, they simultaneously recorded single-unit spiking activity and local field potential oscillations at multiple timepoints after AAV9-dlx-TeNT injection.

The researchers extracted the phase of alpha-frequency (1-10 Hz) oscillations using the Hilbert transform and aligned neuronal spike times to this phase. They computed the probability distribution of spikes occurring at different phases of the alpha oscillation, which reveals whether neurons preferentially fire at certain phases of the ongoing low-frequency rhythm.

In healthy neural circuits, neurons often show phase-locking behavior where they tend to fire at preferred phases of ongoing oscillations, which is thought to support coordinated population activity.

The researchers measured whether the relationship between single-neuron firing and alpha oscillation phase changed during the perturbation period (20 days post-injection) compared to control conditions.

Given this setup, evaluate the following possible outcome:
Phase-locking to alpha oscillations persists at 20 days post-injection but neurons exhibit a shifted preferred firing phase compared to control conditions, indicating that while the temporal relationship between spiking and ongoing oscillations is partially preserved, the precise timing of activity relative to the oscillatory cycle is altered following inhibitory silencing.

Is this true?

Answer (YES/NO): NO